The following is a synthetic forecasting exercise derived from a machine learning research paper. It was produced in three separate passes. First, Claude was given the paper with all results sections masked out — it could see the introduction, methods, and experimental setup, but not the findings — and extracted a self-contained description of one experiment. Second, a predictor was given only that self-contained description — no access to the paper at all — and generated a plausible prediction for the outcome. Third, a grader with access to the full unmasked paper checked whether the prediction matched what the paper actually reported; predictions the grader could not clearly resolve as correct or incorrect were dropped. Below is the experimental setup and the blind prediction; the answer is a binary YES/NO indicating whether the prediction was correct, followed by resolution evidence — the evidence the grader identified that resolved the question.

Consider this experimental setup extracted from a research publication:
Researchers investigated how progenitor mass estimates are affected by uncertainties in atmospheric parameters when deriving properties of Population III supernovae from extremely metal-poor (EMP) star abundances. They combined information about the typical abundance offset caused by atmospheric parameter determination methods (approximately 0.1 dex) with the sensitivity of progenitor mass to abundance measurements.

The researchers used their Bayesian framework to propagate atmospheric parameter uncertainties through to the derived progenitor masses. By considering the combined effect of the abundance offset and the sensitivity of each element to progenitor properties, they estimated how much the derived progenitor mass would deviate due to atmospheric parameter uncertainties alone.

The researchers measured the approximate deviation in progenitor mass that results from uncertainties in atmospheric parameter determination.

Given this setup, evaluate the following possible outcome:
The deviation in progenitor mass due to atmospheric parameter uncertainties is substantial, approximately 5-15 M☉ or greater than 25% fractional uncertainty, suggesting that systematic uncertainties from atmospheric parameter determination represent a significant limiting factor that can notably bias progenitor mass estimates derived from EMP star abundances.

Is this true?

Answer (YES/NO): NO